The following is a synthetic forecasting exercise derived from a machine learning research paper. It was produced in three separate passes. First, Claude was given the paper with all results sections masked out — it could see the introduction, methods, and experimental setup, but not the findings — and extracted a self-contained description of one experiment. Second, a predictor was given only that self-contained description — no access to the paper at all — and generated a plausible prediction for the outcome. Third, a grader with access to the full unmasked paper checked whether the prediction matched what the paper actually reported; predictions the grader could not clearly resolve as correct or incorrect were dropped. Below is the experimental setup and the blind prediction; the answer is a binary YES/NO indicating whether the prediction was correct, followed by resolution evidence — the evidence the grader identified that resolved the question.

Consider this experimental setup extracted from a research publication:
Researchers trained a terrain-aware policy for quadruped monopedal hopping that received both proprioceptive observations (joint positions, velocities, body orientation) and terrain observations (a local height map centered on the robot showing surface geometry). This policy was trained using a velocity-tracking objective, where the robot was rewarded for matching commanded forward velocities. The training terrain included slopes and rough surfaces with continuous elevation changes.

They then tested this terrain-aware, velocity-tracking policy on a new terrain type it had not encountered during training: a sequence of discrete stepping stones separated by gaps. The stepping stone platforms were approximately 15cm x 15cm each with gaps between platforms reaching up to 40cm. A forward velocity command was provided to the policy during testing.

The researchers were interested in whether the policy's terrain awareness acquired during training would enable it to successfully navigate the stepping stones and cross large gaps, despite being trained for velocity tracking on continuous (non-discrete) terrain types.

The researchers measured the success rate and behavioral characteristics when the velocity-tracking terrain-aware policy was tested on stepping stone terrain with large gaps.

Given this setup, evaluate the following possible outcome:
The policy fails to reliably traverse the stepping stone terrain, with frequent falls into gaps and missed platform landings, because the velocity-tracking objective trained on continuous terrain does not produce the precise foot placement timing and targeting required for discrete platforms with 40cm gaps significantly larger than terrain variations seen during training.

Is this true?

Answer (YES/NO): NO